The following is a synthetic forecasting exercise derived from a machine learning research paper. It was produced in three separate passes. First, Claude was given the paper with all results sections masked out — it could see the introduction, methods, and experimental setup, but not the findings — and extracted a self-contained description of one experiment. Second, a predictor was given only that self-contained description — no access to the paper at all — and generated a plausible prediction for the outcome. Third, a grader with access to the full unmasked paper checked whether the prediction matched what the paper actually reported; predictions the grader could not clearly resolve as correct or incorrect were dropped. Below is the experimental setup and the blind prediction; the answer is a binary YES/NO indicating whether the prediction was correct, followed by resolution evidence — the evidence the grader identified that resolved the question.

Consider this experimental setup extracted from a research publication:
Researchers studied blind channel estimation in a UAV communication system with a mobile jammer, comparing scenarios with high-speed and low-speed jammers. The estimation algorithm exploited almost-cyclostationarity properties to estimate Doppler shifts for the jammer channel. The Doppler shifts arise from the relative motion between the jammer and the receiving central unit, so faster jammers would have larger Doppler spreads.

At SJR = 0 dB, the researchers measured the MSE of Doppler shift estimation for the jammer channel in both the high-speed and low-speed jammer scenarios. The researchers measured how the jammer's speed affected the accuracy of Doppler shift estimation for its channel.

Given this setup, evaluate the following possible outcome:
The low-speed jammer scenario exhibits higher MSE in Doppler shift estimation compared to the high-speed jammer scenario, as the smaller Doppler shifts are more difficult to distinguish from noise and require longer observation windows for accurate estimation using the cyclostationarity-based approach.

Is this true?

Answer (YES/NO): YES